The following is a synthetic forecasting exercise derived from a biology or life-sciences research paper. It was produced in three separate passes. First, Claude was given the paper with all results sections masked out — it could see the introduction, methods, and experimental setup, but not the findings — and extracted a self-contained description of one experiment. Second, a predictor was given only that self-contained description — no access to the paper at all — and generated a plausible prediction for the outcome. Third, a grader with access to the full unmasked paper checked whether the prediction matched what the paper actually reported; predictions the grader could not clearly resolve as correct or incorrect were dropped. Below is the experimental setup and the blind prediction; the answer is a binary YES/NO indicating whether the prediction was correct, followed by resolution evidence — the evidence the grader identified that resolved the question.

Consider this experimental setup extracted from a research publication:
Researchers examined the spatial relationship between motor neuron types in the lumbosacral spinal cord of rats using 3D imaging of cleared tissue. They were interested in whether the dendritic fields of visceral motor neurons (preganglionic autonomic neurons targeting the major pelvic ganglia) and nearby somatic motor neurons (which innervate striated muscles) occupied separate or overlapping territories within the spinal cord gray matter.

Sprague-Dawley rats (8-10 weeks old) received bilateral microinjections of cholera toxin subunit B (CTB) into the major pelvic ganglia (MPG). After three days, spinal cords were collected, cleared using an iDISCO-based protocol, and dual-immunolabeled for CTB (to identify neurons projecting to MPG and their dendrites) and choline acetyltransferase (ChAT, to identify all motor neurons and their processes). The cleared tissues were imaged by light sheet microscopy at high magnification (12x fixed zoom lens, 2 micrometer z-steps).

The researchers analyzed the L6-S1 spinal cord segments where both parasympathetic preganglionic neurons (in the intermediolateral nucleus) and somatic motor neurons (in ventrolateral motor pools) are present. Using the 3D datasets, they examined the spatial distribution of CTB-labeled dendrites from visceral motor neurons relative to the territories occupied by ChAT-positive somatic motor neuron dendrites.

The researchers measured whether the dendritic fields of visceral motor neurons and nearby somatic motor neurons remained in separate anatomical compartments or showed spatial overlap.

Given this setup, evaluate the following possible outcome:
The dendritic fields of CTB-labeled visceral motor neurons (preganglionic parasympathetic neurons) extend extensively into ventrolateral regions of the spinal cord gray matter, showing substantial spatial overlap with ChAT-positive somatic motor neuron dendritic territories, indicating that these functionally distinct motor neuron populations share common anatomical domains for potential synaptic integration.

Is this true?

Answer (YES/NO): YES